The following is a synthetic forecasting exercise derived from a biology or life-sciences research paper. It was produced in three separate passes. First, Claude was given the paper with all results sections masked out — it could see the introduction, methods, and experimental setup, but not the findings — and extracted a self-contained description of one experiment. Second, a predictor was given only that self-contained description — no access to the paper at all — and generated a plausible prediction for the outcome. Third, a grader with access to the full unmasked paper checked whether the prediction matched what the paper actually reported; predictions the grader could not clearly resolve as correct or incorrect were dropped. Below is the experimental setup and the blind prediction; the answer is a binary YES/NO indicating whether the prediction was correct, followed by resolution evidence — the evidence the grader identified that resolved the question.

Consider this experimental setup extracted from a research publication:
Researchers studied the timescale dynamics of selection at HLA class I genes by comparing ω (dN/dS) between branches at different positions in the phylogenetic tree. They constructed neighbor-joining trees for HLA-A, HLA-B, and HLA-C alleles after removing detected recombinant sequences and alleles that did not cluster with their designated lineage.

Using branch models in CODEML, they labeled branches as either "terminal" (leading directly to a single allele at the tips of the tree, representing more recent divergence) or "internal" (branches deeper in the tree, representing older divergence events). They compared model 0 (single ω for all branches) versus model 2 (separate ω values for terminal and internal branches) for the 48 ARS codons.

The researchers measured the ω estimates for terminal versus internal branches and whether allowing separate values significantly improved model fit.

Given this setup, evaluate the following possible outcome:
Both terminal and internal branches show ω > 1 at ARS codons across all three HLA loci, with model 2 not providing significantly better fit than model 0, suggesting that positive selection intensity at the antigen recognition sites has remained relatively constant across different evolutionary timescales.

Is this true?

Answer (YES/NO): NO